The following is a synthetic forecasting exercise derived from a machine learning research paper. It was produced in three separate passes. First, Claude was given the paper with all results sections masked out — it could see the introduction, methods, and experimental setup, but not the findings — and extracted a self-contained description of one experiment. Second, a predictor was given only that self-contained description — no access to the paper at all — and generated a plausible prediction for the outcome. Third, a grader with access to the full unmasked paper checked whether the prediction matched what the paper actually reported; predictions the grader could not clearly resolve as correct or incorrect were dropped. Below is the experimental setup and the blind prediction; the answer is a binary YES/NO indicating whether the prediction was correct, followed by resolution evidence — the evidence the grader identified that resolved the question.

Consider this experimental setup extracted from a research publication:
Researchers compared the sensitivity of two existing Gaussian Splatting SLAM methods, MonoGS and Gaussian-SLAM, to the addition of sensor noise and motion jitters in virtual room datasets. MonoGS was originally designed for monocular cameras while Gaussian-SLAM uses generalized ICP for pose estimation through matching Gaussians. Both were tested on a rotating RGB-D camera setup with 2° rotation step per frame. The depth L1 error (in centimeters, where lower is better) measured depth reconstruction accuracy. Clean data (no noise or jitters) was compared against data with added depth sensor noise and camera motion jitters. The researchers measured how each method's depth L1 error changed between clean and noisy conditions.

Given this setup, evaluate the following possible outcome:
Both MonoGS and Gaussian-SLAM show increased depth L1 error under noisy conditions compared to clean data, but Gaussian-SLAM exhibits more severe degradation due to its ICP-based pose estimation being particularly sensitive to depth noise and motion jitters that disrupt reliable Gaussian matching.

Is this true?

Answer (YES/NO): NO